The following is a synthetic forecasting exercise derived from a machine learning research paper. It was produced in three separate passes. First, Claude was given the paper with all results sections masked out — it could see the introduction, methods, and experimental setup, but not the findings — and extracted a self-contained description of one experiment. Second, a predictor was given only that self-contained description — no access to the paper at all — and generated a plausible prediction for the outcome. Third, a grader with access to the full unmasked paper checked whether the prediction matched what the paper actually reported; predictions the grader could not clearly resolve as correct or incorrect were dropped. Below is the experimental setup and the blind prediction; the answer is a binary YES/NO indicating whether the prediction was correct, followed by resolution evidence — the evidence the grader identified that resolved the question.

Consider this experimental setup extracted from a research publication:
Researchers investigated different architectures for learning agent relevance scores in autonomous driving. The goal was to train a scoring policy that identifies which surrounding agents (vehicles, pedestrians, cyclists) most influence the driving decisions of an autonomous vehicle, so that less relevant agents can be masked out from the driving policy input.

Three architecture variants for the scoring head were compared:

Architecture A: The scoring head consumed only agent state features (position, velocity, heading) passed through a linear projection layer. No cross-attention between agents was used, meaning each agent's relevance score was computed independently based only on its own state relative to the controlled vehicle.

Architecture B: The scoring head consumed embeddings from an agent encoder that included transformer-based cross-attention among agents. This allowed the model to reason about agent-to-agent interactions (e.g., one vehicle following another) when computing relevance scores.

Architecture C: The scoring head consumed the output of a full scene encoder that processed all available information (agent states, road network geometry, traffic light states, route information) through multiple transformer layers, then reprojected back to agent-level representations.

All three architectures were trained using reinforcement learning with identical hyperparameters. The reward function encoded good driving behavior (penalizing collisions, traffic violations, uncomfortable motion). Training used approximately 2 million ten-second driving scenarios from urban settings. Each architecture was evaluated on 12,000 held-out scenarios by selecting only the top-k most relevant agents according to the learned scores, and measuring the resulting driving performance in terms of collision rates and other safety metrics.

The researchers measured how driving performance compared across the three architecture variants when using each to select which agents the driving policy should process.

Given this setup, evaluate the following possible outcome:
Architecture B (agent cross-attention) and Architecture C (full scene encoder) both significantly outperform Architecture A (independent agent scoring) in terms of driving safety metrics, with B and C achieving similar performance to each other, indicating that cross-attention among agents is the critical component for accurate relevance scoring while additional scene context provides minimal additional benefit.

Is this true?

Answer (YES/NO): NO